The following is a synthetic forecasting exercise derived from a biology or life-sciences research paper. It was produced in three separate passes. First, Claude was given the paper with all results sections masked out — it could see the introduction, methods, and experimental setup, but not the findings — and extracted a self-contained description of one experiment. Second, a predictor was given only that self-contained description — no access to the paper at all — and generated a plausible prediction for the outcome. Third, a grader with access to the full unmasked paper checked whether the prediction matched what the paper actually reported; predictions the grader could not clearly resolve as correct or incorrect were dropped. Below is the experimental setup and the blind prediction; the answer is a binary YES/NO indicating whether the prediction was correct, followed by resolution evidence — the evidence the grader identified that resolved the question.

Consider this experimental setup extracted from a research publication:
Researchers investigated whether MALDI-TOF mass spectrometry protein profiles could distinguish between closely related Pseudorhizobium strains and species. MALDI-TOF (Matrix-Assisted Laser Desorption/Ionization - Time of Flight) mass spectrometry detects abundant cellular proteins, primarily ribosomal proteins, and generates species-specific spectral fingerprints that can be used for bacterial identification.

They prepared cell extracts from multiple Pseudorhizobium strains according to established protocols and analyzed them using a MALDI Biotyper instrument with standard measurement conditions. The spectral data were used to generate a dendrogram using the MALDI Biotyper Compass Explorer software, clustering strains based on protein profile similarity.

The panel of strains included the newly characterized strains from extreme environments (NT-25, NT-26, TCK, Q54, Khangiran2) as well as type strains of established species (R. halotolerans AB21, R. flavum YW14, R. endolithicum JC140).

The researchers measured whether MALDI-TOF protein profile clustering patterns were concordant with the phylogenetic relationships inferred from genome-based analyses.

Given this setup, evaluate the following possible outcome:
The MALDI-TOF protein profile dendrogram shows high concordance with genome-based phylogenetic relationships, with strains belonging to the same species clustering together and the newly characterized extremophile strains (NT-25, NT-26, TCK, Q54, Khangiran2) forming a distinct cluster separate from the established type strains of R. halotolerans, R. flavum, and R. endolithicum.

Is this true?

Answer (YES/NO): NO